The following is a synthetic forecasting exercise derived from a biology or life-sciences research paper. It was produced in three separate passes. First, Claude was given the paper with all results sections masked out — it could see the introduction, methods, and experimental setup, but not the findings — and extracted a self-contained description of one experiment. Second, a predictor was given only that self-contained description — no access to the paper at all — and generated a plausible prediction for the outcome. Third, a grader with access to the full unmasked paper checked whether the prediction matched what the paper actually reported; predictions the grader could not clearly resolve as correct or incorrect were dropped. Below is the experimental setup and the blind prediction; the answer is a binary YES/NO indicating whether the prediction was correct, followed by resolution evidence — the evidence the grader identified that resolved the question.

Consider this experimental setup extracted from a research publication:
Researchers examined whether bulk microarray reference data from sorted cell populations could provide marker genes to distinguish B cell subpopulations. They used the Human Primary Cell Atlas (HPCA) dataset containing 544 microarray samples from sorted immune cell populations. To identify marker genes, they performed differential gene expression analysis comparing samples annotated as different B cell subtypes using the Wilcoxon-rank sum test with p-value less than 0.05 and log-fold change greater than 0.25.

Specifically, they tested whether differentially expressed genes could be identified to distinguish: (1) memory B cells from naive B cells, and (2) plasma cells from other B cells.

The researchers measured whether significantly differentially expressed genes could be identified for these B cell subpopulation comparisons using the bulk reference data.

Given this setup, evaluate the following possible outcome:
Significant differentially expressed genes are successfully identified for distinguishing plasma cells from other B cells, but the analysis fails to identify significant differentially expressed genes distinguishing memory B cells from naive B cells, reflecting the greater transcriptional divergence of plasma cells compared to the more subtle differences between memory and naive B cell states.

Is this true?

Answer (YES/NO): NO